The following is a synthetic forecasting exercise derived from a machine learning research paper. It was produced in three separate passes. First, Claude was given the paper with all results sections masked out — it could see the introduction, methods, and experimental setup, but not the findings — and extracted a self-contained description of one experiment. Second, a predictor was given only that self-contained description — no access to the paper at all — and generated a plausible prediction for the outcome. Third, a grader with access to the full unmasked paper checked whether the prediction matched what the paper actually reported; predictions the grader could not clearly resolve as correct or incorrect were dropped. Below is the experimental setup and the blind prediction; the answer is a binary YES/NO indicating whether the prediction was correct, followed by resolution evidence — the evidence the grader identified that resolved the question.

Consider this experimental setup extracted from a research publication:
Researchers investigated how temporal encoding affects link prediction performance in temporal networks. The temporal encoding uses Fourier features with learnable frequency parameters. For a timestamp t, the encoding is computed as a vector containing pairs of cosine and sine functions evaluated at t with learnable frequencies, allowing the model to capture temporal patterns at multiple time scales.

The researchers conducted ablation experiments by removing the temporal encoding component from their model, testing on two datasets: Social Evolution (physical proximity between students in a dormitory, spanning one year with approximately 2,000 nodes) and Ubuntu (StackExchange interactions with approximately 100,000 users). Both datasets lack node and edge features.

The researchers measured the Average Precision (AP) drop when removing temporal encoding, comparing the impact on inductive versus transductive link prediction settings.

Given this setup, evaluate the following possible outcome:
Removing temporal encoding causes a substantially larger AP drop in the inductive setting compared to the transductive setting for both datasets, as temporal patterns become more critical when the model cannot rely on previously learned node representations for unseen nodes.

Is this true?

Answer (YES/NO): NO